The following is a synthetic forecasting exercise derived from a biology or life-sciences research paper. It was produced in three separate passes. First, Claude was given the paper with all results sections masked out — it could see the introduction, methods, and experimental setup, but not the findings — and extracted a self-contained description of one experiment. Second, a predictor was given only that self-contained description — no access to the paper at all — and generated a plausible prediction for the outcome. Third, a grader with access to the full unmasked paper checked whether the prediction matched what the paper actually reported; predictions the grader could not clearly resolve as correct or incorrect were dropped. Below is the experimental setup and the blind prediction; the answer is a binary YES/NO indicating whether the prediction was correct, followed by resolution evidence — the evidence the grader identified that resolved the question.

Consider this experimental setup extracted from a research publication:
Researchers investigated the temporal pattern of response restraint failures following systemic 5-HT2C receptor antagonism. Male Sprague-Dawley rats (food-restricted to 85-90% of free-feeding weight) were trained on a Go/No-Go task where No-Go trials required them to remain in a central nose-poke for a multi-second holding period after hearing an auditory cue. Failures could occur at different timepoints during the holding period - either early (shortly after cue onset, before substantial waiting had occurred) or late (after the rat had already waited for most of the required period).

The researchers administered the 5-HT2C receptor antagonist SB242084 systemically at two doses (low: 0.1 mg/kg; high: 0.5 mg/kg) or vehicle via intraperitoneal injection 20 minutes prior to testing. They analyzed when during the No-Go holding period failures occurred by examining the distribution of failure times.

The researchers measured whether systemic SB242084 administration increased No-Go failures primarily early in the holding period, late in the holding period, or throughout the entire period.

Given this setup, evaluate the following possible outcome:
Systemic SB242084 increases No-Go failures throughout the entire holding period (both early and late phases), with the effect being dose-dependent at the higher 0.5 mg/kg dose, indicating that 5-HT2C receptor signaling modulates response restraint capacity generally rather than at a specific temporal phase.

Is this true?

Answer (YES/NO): NO